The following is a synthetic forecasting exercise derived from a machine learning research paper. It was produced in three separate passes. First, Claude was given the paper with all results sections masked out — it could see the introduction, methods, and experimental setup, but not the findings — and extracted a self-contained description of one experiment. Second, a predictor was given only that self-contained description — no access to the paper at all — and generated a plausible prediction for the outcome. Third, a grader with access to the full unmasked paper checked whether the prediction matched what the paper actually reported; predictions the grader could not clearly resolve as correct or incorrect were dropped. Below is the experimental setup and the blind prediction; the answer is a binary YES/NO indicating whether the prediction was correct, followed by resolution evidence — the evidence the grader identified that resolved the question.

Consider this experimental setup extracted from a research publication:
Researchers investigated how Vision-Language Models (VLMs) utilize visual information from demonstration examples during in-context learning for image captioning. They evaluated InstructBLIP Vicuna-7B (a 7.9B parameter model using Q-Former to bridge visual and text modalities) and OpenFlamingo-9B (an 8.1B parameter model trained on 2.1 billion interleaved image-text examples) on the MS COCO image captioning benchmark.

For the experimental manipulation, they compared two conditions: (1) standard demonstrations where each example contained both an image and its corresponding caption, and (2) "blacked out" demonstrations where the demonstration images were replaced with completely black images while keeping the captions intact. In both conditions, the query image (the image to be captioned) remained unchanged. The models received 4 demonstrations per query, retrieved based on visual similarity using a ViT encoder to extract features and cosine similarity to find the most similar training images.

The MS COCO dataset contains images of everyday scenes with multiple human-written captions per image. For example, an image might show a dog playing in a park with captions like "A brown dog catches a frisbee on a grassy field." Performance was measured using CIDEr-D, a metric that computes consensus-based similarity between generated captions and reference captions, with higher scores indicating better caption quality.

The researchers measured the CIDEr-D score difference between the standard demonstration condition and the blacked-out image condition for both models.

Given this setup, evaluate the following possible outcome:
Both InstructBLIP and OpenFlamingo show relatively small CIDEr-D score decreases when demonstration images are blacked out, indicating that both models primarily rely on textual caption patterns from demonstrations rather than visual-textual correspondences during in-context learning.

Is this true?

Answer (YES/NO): NO